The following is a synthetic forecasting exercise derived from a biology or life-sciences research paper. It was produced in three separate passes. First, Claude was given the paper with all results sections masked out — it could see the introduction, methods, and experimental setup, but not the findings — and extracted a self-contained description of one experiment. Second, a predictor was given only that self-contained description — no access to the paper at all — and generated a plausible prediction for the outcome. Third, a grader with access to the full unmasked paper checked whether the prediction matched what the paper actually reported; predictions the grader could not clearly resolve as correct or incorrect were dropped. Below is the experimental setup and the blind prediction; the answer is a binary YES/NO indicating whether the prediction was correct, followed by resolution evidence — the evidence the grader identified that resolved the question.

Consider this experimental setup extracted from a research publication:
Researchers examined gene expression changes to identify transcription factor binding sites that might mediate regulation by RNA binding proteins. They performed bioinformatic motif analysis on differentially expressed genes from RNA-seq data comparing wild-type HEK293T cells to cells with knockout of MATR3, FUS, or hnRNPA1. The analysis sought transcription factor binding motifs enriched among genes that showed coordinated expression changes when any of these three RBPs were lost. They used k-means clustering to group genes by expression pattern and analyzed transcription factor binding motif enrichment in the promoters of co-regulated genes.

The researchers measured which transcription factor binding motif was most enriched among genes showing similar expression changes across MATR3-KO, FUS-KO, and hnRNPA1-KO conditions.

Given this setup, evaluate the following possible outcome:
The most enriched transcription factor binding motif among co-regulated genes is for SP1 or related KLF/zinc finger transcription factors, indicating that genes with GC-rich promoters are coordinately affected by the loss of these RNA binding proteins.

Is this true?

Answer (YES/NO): NO